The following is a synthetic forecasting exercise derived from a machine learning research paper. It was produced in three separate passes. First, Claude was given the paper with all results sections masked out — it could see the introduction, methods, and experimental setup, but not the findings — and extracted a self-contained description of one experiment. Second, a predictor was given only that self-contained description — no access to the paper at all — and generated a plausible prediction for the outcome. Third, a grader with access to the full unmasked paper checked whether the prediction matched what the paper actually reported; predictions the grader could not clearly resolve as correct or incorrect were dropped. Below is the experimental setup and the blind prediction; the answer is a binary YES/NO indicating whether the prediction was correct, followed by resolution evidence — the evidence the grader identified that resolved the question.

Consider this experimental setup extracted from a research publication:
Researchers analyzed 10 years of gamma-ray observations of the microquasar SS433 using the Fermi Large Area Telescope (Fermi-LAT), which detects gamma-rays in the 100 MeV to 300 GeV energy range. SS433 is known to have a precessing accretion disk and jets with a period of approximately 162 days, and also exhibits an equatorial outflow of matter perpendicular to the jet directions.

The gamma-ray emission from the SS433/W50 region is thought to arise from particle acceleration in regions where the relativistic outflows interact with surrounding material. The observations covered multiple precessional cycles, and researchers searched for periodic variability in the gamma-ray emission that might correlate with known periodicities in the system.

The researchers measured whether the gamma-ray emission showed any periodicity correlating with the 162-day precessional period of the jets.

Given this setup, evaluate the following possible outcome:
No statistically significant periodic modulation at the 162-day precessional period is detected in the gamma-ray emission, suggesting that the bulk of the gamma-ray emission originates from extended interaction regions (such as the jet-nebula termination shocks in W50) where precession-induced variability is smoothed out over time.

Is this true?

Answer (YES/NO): NO